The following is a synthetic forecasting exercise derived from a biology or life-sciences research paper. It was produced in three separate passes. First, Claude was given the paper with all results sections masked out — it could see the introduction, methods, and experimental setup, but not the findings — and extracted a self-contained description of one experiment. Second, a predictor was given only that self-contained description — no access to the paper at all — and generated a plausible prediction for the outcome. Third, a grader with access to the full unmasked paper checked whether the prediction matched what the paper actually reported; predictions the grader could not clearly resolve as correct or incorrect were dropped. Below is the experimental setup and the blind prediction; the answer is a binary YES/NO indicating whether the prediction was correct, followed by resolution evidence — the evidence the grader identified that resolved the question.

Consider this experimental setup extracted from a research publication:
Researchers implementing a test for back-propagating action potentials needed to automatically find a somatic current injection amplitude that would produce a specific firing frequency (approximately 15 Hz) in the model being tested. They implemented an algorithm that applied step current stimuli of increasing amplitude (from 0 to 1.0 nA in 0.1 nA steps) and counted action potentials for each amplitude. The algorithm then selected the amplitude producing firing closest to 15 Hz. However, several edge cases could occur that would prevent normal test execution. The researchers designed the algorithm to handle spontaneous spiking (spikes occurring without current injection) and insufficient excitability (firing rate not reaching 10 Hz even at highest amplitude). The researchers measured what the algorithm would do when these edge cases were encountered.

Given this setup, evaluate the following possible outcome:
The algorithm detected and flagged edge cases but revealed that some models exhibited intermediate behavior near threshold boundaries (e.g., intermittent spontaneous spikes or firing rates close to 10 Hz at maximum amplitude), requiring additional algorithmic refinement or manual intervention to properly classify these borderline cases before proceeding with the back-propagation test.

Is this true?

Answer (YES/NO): NO